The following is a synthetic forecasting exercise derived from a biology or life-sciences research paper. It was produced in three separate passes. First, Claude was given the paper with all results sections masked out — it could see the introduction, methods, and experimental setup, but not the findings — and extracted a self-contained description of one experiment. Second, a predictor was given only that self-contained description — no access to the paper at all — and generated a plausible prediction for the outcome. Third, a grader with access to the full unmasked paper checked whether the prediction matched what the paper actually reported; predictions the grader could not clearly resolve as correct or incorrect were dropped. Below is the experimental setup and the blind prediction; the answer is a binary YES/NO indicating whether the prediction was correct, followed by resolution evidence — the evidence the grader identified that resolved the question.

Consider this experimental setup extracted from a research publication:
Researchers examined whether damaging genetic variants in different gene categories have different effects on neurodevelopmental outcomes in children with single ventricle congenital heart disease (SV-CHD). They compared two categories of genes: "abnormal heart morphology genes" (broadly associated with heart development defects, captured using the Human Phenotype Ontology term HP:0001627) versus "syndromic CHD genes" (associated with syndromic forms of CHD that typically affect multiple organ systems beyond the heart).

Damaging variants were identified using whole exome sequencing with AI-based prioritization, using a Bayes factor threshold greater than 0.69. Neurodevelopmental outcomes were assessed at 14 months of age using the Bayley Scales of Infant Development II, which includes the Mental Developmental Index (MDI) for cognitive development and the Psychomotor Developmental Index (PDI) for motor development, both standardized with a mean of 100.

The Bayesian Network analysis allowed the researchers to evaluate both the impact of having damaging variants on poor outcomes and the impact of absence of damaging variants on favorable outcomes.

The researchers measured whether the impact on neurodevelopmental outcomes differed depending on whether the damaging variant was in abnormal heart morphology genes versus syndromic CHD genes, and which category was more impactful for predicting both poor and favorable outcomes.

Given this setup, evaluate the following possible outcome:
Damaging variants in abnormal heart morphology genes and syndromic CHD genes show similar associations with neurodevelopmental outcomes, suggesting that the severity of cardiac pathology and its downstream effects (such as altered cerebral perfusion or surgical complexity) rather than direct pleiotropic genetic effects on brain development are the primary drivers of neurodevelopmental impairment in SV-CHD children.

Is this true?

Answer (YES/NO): NO